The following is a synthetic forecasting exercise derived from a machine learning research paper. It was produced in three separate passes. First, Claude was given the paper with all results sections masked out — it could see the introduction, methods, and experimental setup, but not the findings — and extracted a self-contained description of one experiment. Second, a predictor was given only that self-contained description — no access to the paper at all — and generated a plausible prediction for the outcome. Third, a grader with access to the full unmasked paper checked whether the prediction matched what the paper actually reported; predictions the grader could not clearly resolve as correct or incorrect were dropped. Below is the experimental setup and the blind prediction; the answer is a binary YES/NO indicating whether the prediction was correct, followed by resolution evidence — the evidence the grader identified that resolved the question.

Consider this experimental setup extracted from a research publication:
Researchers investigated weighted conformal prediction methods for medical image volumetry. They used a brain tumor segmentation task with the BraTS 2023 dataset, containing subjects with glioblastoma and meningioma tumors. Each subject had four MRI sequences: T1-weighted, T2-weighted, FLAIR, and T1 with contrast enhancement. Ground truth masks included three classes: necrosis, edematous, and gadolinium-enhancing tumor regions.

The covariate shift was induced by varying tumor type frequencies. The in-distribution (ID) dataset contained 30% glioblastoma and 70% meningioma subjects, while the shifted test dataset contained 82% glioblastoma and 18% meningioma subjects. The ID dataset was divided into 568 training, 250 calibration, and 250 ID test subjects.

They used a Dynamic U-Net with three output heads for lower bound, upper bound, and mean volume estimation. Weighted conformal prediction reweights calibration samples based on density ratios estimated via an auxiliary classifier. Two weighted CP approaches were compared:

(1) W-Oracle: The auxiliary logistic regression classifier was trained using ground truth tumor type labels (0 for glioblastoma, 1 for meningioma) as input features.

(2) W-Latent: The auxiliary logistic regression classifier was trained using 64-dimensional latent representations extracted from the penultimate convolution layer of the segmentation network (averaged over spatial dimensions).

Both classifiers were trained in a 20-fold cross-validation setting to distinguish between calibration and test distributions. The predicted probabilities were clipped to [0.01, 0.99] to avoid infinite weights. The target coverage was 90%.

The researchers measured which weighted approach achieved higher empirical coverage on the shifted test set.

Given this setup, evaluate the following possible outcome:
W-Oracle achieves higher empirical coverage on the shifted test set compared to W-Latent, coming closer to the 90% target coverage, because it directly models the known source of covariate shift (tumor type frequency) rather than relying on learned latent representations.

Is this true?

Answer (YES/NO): YES